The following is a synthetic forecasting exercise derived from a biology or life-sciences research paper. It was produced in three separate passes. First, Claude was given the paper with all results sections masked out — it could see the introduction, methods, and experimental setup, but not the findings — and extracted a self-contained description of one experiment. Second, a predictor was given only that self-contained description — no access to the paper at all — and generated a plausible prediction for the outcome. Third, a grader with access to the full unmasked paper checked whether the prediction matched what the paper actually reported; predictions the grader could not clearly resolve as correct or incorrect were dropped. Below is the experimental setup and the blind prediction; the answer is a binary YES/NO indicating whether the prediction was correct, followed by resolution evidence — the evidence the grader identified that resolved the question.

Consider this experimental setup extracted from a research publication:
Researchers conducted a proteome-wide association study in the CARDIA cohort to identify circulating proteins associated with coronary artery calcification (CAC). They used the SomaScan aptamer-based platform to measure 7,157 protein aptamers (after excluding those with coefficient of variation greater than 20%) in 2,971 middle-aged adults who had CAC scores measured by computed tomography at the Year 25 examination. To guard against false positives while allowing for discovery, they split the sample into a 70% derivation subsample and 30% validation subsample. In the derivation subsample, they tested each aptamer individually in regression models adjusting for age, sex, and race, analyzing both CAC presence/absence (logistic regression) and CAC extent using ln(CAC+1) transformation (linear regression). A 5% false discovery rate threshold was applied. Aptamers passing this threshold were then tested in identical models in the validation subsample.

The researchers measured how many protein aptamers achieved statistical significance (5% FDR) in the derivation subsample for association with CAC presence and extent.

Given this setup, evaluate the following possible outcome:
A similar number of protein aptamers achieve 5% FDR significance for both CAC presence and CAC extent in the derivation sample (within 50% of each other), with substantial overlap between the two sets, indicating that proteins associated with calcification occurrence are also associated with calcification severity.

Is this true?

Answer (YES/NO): YES